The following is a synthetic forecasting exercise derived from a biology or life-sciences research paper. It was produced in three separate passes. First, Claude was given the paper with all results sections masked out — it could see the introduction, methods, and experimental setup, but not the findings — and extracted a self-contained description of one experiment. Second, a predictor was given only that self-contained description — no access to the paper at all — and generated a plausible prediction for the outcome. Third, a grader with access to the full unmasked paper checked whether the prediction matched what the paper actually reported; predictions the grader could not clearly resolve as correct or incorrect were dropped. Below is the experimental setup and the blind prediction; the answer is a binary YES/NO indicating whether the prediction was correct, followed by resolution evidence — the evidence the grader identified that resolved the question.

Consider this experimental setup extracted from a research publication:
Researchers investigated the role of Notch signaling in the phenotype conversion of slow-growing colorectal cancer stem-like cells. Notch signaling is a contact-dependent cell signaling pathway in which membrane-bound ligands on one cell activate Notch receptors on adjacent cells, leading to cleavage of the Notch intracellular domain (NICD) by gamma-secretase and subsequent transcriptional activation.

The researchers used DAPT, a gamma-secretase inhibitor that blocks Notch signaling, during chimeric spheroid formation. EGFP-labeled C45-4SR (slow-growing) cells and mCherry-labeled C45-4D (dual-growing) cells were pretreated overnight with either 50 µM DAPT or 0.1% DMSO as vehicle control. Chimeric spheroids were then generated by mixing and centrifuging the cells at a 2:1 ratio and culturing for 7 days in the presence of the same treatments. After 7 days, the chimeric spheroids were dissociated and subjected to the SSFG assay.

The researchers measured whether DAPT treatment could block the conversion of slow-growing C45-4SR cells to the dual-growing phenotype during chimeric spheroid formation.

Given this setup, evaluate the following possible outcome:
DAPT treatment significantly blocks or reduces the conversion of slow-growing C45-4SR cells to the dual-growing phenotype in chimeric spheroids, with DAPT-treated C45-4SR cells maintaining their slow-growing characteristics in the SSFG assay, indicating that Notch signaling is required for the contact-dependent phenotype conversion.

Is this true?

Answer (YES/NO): YES